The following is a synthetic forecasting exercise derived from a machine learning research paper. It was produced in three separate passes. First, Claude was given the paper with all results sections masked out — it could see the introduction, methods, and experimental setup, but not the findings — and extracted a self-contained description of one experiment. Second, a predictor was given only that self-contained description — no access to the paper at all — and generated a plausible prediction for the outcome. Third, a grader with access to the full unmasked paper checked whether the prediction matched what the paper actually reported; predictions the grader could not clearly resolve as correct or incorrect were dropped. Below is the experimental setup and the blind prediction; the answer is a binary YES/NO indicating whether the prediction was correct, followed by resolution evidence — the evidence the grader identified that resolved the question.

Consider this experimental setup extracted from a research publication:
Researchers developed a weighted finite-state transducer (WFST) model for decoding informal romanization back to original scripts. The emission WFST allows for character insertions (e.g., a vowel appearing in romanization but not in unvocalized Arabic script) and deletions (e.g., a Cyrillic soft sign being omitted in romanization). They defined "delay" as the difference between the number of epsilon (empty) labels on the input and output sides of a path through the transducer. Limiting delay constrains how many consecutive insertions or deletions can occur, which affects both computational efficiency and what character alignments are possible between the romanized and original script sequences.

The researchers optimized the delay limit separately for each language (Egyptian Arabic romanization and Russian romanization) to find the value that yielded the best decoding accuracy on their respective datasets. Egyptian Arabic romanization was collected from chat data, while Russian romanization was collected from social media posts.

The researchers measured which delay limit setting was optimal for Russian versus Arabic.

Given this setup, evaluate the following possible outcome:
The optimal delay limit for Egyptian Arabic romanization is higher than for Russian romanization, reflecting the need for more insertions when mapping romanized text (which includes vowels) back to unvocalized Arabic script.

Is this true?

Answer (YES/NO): YES